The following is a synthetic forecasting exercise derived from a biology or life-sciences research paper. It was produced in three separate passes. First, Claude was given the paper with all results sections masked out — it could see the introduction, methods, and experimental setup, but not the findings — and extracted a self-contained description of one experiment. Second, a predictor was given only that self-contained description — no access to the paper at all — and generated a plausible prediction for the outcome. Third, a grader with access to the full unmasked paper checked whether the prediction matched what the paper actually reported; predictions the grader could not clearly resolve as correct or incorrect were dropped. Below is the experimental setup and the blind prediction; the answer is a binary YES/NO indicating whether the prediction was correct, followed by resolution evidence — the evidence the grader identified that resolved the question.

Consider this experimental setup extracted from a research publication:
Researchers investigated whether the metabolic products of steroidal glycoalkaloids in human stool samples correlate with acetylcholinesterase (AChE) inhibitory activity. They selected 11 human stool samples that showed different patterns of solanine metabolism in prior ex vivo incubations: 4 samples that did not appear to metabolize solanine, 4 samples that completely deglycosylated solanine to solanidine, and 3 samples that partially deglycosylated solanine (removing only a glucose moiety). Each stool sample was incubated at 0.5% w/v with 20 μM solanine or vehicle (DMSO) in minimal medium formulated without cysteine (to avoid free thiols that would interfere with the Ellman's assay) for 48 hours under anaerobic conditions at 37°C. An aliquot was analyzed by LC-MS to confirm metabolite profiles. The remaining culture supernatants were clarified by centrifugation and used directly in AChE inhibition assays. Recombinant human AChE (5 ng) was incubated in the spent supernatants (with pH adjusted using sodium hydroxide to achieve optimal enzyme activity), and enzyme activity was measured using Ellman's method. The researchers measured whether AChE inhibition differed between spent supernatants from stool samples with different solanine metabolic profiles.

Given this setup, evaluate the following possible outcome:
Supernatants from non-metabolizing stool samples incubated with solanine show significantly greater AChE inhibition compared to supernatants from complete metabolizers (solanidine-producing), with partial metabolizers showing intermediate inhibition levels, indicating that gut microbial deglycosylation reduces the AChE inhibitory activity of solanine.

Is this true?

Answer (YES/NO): NO